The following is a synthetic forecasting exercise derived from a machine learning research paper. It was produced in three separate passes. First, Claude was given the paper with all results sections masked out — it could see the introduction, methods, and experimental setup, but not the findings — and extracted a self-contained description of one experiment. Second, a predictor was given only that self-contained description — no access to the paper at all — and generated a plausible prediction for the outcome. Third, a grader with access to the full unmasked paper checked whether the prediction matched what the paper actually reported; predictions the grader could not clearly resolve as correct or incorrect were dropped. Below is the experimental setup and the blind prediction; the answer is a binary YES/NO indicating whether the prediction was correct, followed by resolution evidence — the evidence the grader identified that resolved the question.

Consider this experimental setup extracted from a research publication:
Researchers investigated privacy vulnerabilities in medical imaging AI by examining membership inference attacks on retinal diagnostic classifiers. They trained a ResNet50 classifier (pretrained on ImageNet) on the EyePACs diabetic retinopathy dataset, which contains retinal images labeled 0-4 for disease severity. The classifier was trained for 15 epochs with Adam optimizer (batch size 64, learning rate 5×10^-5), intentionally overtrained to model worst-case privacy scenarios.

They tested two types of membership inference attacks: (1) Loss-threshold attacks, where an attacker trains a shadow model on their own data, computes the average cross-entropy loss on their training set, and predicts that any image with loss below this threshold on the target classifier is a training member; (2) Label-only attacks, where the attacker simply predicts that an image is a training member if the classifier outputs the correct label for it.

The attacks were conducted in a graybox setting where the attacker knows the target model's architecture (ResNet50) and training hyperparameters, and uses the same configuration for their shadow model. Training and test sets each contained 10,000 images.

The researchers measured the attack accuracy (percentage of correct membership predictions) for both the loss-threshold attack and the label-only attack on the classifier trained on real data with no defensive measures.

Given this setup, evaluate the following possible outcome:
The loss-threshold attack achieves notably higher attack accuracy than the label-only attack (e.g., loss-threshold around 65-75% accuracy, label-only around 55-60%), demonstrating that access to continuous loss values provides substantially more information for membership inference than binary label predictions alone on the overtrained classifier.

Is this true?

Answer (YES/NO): NO